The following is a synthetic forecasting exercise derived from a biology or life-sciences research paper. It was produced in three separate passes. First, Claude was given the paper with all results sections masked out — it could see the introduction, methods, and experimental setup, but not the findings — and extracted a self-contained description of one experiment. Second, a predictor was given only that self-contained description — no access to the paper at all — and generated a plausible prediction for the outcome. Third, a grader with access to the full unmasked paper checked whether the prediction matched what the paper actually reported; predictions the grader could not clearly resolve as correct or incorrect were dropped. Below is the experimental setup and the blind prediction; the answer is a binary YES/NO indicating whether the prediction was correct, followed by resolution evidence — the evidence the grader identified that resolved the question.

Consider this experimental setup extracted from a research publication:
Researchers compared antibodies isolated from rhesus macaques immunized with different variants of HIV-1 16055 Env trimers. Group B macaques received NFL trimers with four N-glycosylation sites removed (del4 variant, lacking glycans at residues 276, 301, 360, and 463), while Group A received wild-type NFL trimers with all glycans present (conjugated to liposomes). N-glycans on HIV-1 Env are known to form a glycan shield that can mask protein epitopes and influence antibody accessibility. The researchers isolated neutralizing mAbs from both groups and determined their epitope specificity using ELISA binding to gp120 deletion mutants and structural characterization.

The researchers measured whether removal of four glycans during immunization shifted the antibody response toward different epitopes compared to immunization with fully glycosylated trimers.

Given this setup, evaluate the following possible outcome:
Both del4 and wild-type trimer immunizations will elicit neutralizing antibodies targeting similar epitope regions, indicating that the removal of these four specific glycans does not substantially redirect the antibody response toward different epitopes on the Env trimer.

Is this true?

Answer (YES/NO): YES